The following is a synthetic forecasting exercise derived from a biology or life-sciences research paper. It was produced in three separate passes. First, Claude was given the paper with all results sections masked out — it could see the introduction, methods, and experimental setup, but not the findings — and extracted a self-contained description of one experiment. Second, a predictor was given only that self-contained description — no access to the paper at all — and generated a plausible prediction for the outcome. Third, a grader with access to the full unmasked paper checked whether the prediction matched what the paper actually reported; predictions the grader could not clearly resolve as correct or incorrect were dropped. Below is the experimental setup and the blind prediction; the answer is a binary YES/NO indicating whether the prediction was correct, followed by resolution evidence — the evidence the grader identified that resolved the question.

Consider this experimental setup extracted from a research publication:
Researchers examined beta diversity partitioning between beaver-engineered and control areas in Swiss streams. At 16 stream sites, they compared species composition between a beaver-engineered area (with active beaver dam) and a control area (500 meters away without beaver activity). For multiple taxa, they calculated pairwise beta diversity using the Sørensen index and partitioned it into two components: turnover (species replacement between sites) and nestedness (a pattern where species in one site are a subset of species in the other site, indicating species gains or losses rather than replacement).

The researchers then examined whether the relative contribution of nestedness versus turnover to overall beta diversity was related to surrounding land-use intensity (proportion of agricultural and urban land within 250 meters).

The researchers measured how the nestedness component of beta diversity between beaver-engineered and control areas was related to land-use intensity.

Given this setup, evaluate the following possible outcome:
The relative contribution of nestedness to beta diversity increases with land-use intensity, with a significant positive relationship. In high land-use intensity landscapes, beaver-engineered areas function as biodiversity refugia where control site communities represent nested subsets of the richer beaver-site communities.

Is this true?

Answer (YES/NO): NO